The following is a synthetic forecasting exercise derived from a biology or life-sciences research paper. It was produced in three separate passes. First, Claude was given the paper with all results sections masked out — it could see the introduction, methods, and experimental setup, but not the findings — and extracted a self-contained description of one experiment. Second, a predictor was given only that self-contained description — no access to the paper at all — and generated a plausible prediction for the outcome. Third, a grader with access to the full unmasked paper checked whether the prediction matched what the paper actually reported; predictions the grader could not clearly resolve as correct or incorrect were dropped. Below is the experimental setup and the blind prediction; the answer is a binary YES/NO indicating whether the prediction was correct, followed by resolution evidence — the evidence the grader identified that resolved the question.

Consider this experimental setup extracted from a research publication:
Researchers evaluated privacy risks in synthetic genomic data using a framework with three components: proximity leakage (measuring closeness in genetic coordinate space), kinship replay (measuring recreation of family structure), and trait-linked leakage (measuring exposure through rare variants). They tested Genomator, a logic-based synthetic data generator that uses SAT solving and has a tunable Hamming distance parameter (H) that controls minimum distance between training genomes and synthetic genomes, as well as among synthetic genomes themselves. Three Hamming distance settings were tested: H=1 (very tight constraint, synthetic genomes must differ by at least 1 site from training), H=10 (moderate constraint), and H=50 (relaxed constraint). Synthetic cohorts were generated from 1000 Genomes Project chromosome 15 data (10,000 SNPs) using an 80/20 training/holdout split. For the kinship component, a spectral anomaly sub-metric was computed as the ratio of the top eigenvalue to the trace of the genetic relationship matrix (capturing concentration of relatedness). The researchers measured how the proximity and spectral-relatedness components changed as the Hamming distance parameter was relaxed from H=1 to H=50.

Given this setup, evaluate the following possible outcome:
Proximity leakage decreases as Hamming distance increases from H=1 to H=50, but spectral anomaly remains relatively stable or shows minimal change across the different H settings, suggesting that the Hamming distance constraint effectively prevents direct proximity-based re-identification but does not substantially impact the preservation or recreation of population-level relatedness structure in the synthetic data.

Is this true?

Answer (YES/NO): YES